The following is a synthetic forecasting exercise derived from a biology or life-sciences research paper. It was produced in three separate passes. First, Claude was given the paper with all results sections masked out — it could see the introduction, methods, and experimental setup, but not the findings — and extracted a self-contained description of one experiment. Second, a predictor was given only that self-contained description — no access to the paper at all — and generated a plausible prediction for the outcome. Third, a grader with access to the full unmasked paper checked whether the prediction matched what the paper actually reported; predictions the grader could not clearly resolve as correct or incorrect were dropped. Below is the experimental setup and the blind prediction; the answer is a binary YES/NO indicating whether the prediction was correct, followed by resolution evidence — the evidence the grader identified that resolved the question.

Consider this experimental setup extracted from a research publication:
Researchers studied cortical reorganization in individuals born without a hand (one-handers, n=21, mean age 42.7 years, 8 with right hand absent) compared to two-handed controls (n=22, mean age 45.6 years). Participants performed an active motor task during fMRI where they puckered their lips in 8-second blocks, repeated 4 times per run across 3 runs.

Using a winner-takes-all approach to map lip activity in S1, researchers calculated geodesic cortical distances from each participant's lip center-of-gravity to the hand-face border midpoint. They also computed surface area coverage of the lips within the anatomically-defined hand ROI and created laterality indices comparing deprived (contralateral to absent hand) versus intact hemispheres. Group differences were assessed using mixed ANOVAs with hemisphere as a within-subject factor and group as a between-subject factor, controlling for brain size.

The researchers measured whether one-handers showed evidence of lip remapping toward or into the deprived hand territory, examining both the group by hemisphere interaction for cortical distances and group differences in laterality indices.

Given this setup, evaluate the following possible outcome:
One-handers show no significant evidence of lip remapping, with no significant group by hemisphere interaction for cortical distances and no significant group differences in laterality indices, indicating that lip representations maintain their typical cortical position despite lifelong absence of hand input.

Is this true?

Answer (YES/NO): NO